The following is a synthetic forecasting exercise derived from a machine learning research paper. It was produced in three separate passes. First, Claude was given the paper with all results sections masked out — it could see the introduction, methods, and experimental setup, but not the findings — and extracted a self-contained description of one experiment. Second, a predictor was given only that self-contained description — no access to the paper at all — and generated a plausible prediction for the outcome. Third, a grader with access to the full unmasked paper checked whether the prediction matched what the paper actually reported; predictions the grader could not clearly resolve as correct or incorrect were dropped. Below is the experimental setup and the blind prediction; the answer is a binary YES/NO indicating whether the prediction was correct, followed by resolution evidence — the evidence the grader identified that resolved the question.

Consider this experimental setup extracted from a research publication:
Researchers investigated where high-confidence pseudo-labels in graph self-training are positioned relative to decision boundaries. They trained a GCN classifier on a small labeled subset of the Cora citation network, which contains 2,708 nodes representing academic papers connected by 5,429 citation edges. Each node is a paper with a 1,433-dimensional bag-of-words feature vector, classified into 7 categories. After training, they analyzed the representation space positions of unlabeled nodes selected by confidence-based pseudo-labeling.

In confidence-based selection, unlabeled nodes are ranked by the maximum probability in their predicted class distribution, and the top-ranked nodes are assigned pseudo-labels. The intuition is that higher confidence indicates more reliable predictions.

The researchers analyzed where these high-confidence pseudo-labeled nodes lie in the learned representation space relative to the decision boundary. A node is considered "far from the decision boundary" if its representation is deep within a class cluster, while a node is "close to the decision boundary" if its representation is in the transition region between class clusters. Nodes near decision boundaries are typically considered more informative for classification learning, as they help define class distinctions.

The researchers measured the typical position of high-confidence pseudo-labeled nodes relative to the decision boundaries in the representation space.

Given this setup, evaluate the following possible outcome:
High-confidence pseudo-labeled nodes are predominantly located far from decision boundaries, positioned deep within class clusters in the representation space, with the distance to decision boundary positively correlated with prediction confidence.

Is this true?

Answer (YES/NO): YES